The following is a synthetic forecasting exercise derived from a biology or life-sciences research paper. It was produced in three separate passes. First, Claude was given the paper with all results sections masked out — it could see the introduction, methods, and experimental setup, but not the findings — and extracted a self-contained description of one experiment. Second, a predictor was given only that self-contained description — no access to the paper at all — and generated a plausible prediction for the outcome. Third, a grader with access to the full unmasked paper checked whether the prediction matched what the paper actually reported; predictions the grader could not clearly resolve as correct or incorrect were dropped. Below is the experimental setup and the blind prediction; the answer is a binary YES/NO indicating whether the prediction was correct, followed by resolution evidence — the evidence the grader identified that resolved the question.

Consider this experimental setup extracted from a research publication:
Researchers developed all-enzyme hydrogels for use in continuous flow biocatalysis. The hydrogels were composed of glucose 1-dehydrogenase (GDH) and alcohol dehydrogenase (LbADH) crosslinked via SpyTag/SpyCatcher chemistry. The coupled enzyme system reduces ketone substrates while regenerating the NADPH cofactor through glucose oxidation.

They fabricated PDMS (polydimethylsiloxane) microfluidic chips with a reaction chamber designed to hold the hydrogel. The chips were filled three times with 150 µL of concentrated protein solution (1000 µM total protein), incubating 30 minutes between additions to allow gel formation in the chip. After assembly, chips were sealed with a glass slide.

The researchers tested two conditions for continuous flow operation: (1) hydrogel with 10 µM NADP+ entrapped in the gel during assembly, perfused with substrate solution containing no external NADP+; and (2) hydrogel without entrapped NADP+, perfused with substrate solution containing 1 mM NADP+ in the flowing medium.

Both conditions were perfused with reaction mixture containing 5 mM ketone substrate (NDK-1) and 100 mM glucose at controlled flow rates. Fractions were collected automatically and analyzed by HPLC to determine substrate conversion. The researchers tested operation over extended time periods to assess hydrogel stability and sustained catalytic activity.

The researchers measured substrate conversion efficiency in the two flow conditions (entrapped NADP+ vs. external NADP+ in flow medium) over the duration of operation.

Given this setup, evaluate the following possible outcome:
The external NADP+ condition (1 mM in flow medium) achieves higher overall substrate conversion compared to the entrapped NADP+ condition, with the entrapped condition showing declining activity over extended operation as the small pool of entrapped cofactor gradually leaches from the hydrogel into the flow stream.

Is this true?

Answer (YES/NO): NO